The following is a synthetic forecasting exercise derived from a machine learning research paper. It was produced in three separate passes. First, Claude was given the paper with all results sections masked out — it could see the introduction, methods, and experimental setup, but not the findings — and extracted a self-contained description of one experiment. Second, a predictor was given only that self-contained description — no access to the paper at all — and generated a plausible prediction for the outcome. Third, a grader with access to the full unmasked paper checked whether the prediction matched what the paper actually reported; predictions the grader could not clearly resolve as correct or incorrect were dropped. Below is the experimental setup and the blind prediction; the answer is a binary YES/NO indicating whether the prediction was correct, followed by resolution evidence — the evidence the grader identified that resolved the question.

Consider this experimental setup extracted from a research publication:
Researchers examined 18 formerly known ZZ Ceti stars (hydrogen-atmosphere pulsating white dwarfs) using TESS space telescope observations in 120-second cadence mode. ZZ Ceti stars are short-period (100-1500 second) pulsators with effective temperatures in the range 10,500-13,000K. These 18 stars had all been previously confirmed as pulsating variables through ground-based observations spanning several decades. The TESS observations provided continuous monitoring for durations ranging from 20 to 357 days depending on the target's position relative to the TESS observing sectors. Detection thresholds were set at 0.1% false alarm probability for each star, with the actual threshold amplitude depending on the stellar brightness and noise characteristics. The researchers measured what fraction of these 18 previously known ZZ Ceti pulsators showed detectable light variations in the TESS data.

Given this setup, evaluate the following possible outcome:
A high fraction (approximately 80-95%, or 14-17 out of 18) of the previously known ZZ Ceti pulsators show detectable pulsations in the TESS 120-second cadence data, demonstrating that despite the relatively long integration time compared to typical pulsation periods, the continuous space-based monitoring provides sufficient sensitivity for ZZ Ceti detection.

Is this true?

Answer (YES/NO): NO